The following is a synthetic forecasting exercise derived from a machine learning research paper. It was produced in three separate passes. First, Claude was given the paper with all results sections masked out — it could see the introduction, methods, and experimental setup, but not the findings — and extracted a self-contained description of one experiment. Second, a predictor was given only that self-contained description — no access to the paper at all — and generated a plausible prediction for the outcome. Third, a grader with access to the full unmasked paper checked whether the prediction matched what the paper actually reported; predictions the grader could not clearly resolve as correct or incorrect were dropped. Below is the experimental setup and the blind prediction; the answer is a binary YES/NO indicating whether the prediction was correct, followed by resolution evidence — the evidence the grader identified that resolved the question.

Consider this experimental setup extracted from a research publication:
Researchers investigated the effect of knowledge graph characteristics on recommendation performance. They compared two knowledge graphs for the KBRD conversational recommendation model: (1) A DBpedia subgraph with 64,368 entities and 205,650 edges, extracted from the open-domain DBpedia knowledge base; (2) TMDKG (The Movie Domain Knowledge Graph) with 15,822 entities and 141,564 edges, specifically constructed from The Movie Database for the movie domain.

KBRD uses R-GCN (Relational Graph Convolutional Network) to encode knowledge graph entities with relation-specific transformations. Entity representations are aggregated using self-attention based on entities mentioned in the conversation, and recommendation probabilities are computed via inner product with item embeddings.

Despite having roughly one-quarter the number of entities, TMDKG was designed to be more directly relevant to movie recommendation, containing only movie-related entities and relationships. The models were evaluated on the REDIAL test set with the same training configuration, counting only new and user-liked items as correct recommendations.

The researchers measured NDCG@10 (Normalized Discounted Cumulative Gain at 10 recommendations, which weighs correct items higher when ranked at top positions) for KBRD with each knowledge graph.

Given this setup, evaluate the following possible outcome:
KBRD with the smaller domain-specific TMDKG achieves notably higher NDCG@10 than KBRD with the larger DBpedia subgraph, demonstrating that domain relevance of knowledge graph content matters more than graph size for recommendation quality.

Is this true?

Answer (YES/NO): YES